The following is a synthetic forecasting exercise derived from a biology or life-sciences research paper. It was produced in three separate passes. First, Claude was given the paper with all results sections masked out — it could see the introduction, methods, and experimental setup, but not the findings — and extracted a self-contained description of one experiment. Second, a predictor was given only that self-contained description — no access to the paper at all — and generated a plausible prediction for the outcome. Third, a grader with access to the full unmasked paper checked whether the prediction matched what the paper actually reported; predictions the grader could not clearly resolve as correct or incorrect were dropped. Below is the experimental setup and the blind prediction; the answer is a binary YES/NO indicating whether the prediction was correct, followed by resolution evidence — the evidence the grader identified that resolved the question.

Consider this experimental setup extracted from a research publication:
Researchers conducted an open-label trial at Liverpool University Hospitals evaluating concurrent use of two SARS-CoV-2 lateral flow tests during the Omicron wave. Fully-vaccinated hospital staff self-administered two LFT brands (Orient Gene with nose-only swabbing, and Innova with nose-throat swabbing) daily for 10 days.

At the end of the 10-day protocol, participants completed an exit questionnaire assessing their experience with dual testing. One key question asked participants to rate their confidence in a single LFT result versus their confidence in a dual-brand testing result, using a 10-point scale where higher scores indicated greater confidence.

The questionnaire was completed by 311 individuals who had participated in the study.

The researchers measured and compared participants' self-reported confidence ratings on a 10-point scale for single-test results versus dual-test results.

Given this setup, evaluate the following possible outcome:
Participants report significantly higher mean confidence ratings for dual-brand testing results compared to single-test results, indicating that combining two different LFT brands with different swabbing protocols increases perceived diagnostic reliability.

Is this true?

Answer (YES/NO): NO